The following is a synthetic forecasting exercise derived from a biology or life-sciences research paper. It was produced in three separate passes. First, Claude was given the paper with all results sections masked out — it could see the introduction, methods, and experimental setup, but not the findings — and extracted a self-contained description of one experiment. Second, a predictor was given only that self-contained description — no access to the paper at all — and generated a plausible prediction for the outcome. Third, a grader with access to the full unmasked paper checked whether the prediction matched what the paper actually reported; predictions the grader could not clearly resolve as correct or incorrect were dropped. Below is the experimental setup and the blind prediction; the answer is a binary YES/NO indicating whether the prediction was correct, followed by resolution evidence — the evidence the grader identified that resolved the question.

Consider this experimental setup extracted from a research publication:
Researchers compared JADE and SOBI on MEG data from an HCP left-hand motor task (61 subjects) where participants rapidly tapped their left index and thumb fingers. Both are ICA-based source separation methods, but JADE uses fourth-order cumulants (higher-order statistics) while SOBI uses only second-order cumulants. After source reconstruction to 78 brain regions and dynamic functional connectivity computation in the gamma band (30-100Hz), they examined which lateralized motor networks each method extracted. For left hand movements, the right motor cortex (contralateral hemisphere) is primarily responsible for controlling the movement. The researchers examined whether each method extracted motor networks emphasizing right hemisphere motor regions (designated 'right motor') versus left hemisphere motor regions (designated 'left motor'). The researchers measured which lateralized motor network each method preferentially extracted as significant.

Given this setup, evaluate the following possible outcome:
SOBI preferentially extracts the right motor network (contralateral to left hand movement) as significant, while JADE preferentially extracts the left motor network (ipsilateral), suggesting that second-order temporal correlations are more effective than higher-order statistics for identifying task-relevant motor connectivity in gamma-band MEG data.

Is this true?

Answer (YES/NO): NO